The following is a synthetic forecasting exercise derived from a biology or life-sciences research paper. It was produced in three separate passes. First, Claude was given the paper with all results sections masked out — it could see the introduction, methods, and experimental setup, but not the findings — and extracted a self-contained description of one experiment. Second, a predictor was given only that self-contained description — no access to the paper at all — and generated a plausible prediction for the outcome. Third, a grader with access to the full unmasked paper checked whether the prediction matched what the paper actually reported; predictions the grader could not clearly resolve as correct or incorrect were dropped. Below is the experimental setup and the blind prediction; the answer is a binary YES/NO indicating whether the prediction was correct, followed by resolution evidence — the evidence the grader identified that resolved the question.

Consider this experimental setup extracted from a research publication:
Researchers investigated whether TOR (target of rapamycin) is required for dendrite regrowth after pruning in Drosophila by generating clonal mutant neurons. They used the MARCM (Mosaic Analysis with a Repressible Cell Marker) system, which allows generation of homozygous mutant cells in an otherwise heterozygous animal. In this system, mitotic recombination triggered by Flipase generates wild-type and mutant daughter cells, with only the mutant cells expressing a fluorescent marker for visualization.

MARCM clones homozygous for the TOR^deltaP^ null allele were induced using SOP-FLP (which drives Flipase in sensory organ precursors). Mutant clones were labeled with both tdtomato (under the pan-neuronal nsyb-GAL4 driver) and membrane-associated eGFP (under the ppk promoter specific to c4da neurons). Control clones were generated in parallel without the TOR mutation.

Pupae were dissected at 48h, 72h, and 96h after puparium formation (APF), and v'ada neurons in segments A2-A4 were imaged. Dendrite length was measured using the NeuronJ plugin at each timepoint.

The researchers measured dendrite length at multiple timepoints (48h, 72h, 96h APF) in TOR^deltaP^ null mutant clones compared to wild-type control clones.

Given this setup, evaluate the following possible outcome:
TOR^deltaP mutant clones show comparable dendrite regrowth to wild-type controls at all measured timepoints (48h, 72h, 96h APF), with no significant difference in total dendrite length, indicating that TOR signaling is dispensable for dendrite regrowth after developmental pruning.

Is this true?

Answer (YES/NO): NO